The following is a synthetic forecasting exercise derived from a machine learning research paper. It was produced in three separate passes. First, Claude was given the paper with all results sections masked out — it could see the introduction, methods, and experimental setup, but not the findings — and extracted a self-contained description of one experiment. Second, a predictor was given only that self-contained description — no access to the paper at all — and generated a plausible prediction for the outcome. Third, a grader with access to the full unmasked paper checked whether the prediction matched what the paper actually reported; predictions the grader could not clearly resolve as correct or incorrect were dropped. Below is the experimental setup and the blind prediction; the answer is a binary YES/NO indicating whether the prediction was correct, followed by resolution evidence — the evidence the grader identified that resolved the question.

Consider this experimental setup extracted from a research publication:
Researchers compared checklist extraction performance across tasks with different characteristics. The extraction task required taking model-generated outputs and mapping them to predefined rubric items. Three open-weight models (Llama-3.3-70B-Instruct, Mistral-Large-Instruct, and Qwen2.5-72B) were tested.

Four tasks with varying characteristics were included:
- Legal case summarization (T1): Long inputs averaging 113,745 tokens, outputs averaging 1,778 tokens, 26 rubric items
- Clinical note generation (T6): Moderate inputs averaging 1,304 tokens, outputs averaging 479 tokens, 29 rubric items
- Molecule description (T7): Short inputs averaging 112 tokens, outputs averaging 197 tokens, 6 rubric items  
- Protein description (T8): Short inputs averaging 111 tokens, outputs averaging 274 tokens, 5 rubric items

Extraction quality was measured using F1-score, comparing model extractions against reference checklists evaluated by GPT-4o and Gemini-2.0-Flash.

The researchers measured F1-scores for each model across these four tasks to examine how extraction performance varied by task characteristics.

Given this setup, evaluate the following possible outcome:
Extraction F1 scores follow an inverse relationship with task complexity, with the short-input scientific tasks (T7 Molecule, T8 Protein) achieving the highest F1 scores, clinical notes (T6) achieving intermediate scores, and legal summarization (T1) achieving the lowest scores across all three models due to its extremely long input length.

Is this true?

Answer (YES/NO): NO